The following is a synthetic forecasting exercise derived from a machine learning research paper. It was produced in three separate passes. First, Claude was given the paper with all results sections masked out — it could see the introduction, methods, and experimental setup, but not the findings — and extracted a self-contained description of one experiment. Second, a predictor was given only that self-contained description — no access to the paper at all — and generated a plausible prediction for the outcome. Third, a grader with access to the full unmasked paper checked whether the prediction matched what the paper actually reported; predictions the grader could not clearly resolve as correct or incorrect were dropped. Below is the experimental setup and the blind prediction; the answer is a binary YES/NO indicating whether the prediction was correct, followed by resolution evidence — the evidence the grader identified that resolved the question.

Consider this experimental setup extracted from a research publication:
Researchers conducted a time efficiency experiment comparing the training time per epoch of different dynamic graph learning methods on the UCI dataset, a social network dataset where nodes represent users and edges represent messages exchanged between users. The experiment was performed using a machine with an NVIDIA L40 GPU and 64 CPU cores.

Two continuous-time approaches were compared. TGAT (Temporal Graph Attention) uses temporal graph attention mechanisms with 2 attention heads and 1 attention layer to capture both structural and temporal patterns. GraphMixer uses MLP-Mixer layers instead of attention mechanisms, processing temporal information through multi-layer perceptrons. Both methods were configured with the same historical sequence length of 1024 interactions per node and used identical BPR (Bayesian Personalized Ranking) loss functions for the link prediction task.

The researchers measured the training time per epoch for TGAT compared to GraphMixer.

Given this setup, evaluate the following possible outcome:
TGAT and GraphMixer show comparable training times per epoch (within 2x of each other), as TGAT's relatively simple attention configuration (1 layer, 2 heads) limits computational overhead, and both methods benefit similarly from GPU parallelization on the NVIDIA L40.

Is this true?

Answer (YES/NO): NO